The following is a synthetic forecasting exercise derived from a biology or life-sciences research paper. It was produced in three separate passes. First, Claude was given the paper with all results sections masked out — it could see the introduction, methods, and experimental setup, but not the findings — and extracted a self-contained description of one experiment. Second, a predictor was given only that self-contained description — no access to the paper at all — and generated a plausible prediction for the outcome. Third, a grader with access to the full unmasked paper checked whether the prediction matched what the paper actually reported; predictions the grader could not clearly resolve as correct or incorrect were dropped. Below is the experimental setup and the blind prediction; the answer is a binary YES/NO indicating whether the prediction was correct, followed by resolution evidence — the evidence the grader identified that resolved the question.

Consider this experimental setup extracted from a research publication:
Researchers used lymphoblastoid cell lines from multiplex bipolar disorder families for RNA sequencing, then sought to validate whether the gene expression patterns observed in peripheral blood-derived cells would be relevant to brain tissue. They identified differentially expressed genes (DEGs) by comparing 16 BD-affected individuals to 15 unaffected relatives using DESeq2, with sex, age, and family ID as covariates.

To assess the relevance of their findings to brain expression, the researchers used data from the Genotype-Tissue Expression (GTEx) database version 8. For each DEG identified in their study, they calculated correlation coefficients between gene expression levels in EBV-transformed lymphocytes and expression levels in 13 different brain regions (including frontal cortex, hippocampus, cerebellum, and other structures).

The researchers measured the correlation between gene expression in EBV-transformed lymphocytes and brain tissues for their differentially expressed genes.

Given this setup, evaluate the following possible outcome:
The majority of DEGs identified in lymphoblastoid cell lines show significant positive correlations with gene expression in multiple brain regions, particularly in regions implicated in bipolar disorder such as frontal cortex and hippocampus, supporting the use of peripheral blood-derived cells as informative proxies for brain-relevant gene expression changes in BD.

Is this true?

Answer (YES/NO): NO